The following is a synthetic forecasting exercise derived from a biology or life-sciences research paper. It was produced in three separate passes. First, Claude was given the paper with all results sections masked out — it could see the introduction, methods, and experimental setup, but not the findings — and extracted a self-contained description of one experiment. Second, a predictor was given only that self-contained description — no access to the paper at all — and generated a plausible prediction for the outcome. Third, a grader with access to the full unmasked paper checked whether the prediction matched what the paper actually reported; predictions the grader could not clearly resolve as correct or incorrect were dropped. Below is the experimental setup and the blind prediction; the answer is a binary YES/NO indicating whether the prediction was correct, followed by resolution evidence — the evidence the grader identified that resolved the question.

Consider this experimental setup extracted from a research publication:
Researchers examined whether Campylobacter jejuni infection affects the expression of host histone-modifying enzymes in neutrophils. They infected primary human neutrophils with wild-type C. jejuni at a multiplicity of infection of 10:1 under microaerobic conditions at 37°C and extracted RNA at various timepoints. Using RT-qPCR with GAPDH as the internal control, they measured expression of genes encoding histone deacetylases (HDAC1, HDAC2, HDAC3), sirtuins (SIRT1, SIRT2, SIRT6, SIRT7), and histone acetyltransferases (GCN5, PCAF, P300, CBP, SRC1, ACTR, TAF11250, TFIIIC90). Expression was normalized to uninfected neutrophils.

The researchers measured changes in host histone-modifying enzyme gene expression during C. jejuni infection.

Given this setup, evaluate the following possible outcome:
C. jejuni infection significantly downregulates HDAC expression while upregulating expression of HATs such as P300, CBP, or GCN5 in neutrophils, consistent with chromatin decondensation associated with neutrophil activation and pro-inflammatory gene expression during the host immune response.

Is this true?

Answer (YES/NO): NO